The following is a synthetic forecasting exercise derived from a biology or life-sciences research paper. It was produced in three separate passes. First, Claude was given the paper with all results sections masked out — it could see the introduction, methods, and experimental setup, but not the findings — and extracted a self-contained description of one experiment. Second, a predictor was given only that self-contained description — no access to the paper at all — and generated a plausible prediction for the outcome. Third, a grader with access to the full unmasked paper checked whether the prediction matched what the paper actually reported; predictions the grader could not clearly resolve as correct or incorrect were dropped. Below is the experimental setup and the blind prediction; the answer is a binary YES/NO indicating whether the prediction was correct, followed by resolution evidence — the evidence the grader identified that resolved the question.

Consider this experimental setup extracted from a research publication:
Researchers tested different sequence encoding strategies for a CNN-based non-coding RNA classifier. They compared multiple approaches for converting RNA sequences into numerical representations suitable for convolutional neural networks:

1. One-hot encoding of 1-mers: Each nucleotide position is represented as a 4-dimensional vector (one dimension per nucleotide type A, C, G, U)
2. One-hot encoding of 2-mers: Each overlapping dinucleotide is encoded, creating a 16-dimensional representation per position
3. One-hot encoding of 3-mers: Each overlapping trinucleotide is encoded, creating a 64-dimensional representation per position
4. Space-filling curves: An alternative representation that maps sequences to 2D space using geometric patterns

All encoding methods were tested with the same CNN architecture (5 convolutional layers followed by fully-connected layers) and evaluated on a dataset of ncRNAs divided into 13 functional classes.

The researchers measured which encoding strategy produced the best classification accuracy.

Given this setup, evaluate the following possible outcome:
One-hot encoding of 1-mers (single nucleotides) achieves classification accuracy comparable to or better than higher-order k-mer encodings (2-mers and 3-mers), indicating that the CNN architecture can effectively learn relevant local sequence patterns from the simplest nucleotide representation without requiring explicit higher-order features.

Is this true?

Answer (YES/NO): YES